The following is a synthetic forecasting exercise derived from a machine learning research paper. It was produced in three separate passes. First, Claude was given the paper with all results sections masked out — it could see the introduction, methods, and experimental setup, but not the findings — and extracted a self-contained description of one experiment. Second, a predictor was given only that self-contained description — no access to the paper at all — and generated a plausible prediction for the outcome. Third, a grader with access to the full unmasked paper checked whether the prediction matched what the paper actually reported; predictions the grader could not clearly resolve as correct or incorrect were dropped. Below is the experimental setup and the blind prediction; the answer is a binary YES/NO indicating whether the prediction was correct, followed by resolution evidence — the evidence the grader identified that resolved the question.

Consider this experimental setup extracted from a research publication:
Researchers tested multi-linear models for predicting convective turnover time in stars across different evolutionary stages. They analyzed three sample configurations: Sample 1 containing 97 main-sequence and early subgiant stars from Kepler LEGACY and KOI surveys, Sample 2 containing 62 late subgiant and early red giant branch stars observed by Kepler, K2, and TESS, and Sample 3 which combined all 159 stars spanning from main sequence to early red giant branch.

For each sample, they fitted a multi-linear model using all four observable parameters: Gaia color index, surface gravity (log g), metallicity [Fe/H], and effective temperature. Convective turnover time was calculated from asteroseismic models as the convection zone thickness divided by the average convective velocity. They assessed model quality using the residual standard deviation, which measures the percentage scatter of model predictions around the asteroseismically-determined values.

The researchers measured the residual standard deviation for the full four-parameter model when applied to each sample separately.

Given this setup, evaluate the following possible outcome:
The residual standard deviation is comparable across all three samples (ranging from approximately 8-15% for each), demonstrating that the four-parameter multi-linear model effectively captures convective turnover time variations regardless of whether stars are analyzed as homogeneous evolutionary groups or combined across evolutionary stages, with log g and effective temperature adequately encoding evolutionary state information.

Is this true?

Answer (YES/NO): NO